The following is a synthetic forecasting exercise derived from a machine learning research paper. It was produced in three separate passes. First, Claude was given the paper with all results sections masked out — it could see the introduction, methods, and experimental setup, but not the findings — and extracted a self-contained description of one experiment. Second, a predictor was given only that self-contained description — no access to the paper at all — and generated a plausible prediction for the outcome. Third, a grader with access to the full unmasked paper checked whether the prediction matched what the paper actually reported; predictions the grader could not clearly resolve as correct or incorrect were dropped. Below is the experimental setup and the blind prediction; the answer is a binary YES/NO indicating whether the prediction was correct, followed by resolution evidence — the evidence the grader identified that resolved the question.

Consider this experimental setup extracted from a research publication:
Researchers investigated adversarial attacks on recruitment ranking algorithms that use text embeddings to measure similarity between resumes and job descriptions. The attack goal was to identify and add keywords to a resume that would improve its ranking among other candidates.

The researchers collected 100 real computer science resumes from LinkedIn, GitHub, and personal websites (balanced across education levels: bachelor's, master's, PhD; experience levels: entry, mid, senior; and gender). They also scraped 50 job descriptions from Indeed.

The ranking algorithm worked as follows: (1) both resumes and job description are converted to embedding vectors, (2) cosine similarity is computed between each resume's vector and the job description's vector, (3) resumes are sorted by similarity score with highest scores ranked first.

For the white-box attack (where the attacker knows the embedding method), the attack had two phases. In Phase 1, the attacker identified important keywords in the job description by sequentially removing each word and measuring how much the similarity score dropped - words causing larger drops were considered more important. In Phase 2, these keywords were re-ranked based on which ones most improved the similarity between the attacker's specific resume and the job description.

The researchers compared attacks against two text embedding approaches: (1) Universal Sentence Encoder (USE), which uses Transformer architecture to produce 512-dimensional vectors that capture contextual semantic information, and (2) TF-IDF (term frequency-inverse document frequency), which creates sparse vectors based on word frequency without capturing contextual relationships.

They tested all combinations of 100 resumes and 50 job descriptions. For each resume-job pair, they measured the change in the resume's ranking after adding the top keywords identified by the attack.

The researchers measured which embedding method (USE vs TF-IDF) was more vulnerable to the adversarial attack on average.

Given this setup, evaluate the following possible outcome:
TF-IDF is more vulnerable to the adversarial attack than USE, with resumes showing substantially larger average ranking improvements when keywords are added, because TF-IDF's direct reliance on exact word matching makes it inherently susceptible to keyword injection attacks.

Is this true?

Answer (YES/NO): YES